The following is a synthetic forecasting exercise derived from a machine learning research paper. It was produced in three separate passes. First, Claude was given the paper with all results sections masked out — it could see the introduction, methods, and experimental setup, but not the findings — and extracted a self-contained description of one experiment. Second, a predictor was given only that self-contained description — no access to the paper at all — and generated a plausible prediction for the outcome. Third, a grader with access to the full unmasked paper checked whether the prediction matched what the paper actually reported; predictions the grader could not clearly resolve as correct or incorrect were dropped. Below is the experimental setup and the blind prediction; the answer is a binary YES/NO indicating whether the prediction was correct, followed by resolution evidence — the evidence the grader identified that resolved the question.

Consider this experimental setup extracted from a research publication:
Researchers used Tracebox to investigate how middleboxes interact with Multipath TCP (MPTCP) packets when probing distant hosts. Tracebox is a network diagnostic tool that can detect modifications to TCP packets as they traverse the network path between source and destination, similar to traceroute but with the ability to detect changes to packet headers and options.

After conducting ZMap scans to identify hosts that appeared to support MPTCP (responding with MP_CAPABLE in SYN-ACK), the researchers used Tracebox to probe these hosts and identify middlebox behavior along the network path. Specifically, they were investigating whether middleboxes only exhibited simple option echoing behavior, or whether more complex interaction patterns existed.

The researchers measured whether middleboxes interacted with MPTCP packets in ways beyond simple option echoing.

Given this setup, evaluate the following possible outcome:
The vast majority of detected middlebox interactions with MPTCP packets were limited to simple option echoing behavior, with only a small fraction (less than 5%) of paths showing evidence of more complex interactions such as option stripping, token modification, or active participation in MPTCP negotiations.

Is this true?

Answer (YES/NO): YES